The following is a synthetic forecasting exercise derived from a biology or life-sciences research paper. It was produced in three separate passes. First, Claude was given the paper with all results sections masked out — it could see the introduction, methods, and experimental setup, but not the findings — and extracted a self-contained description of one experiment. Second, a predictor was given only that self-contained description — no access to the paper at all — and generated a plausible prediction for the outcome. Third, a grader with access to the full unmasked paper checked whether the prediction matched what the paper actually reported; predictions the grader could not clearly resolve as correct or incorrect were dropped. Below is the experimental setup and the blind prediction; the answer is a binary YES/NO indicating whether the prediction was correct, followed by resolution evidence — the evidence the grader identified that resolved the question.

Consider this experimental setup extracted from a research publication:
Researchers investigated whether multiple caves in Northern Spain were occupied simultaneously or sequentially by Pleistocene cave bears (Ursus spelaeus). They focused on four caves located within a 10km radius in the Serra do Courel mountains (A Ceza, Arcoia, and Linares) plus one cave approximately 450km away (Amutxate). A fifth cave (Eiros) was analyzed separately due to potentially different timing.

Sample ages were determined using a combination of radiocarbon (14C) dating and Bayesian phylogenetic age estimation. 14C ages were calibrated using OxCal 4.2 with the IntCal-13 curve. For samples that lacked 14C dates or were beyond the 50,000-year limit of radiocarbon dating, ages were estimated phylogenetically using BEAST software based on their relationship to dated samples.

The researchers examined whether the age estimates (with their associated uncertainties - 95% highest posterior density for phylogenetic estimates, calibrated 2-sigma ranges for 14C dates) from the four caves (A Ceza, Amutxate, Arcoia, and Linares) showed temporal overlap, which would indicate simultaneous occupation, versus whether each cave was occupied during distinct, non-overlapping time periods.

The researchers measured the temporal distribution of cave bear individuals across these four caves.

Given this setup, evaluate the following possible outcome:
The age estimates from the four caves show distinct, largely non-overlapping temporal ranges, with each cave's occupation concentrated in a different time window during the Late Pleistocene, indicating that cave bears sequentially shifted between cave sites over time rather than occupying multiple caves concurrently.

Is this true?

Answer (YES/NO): NO